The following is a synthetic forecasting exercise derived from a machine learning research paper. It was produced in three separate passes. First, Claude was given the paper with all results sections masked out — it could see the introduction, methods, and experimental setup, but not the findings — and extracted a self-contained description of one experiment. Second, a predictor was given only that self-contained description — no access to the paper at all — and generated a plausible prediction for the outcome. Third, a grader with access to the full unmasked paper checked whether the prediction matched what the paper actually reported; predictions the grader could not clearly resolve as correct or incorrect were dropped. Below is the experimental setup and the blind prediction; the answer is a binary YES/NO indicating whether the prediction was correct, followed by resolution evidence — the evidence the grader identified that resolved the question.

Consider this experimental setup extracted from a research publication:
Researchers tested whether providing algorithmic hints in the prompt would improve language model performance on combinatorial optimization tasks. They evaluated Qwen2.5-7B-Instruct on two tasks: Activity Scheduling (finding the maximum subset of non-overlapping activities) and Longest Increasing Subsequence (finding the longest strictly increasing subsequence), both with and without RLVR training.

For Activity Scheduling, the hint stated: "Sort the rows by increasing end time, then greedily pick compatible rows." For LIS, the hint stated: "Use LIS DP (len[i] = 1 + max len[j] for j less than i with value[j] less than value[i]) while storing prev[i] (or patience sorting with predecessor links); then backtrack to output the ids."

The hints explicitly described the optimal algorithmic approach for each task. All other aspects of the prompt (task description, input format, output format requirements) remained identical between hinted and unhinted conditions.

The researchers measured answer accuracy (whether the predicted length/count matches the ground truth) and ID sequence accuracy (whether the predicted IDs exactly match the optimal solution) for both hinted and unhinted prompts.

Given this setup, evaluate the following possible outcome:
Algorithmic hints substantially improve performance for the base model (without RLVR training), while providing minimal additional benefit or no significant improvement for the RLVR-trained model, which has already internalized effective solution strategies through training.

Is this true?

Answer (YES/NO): NO